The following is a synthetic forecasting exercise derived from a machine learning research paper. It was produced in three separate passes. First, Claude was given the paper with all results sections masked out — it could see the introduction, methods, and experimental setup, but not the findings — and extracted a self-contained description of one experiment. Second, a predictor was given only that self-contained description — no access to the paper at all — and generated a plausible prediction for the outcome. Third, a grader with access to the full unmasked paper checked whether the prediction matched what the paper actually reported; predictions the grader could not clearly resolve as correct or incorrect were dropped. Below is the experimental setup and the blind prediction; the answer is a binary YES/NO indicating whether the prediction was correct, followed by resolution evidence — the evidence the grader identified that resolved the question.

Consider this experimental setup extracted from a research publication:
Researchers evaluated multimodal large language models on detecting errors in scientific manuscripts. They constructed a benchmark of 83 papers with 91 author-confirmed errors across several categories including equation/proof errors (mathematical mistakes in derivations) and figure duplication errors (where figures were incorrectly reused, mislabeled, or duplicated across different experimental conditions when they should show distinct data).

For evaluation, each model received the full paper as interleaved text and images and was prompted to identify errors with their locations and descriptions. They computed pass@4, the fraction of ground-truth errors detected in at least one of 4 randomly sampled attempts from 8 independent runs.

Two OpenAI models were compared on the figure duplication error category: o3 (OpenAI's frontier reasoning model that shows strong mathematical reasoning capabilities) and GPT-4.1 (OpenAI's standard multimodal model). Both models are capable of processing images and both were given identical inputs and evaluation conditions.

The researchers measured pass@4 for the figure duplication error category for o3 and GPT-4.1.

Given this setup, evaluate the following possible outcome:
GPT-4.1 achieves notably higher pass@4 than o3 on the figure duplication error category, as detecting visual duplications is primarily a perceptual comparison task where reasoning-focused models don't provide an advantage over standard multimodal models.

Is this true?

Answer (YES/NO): YES